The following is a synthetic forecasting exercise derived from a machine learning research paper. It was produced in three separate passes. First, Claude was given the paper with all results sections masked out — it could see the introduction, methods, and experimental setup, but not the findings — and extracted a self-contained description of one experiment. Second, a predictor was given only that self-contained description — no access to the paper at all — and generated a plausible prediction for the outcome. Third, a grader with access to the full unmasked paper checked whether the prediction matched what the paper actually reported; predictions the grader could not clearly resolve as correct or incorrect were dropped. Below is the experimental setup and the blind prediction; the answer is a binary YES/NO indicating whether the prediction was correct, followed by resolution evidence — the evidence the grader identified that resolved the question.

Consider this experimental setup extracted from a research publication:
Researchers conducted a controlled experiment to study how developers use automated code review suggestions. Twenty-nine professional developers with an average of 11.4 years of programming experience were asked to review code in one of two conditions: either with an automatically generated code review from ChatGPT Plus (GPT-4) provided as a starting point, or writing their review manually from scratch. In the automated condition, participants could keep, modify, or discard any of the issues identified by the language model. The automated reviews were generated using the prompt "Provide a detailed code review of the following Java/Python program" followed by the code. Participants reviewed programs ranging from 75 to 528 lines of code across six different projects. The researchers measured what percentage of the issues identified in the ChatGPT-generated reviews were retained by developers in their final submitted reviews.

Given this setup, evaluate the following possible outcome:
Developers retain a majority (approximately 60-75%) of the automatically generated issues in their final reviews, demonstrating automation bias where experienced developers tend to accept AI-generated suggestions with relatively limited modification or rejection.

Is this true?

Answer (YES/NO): NO